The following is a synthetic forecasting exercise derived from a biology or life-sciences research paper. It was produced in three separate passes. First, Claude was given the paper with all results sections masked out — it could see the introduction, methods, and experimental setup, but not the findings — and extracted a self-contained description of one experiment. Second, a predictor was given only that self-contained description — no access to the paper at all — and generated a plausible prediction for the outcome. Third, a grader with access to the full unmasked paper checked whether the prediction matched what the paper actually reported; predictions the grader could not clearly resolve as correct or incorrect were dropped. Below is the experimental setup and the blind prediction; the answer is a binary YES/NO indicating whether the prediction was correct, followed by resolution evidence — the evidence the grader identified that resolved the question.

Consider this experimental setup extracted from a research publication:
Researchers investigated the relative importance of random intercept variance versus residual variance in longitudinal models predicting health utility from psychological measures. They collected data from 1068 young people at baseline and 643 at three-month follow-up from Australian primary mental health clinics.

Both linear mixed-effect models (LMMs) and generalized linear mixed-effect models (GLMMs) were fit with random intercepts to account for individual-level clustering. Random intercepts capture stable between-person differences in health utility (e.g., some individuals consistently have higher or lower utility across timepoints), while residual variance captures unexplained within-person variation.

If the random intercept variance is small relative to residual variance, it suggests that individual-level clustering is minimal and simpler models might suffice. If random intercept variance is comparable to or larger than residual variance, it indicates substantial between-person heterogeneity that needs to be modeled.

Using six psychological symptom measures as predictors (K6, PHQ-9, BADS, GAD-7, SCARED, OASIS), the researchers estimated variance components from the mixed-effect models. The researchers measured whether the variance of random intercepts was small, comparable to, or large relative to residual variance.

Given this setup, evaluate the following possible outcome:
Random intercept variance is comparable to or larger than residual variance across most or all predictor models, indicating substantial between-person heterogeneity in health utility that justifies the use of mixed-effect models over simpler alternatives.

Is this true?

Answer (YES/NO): YES